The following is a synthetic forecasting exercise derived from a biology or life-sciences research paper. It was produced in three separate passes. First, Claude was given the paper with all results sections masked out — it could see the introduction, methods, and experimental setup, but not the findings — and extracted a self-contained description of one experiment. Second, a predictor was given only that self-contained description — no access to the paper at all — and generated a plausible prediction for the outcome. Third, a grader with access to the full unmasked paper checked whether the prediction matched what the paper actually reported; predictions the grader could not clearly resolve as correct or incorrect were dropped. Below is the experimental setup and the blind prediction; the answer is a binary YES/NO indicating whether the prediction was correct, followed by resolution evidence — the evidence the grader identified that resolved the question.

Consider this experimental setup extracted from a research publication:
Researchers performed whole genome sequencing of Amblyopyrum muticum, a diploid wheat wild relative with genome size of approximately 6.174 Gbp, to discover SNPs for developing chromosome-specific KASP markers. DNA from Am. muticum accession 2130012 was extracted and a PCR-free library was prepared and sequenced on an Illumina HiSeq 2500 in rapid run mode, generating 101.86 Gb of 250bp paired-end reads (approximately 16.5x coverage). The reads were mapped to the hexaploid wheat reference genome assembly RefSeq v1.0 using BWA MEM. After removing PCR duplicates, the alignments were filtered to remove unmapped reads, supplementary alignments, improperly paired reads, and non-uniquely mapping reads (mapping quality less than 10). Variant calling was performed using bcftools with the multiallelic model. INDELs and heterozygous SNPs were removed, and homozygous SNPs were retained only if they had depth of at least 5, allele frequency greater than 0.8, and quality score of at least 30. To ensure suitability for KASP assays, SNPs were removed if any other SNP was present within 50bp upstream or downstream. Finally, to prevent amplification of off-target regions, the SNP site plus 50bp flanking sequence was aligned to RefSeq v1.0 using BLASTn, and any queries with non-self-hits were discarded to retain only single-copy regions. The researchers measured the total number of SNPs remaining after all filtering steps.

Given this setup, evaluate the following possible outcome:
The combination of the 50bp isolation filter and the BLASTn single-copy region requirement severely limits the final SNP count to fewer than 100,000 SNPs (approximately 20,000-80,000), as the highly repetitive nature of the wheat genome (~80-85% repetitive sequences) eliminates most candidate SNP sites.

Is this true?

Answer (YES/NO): YES